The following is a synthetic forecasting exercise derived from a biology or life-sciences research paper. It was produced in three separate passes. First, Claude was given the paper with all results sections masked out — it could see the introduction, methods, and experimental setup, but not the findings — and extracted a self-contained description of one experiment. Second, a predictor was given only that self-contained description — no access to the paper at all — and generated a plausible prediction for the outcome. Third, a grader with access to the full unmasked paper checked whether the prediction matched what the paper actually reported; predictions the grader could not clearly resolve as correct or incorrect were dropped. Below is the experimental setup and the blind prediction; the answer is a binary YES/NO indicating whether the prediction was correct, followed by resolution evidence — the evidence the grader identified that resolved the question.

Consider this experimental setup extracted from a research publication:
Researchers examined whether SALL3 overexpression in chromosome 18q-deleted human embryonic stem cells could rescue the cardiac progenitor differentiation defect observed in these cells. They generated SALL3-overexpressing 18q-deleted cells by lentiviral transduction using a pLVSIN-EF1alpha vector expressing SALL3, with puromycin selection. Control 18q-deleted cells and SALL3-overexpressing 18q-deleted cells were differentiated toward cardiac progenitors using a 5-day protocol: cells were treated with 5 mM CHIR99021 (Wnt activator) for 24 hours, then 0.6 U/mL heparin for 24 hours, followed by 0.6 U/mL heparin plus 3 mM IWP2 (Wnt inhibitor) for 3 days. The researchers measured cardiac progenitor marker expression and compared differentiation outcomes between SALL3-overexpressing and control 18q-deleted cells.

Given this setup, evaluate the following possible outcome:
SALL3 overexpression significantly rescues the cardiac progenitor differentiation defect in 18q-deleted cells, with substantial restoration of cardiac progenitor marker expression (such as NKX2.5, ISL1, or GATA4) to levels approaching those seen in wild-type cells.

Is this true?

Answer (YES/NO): NO